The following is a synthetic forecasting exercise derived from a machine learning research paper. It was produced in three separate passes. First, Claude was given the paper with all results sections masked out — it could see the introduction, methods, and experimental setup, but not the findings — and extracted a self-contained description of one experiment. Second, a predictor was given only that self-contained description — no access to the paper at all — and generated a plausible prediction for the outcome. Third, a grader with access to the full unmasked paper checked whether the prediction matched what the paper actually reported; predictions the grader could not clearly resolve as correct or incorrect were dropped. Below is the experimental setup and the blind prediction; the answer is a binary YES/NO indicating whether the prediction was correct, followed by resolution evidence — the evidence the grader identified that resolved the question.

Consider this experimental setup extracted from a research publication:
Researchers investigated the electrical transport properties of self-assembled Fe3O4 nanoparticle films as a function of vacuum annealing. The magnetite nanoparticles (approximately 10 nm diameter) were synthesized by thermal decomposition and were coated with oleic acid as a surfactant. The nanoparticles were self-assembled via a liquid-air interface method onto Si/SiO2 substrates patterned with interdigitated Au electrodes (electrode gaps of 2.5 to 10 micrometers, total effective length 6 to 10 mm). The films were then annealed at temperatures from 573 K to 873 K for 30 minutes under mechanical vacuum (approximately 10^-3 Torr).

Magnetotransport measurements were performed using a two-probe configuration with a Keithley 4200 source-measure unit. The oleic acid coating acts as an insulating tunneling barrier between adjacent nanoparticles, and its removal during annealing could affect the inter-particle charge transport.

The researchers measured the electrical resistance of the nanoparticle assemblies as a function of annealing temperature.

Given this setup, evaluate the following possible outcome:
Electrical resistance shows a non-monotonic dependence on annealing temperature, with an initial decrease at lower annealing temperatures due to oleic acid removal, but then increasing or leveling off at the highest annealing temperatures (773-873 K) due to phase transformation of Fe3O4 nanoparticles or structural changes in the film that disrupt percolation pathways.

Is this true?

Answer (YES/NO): NO